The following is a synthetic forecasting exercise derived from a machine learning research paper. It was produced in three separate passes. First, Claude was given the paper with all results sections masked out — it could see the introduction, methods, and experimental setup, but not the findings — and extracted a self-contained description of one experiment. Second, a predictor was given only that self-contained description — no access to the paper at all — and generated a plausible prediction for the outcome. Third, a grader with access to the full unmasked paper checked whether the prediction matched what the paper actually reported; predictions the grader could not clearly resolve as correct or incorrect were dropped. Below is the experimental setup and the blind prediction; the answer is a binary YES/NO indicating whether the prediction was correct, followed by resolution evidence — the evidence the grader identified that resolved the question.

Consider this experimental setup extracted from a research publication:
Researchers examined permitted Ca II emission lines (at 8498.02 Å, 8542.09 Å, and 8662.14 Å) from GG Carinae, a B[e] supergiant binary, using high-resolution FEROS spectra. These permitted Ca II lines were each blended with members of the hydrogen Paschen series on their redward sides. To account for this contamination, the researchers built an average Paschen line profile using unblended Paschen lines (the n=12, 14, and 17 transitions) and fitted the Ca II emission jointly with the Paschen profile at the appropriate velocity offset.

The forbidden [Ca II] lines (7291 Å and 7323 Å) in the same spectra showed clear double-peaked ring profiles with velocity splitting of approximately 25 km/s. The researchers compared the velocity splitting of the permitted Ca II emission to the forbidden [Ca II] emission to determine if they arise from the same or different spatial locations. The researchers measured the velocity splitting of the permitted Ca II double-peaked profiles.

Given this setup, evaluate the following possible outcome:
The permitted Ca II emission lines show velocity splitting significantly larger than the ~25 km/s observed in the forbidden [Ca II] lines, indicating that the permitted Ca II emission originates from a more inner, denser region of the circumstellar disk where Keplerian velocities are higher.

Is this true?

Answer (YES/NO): NO